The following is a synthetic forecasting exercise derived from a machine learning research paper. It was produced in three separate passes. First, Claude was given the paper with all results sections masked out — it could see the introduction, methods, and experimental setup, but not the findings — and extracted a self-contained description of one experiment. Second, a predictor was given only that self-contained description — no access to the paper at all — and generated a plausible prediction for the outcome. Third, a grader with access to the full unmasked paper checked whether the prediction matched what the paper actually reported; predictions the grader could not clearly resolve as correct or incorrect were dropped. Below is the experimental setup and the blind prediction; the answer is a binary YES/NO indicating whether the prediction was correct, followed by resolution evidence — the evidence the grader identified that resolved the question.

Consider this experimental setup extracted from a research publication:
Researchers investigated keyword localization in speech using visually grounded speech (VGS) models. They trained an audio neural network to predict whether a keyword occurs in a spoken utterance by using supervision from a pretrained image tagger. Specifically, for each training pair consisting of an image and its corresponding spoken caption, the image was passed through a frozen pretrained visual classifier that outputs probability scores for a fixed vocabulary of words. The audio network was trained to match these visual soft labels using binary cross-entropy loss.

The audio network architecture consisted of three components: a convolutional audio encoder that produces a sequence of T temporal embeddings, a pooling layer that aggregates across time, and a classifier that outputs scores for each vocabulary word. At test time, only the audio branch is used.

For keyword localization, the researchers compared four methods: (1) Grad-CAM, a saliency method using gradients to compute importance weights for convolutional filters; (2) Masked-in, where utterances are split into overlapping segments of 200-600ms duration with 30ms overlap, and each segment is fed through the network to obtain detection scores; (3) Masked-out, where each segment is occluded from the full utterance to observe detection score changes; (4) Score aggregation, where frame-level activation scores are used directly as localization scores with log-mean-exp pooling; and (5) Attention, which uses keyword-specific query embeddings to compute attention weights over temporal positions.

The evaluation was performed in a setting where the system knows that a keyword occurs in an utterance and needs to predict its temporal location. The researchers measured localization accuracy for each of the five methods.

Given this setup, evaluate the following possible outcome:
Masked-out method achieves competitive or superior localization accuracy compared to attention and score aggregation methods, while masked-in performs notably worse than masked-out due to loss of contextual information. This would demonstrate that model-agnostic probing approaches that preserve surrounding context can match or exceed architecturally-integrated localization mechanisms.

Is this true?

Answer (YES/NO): NO